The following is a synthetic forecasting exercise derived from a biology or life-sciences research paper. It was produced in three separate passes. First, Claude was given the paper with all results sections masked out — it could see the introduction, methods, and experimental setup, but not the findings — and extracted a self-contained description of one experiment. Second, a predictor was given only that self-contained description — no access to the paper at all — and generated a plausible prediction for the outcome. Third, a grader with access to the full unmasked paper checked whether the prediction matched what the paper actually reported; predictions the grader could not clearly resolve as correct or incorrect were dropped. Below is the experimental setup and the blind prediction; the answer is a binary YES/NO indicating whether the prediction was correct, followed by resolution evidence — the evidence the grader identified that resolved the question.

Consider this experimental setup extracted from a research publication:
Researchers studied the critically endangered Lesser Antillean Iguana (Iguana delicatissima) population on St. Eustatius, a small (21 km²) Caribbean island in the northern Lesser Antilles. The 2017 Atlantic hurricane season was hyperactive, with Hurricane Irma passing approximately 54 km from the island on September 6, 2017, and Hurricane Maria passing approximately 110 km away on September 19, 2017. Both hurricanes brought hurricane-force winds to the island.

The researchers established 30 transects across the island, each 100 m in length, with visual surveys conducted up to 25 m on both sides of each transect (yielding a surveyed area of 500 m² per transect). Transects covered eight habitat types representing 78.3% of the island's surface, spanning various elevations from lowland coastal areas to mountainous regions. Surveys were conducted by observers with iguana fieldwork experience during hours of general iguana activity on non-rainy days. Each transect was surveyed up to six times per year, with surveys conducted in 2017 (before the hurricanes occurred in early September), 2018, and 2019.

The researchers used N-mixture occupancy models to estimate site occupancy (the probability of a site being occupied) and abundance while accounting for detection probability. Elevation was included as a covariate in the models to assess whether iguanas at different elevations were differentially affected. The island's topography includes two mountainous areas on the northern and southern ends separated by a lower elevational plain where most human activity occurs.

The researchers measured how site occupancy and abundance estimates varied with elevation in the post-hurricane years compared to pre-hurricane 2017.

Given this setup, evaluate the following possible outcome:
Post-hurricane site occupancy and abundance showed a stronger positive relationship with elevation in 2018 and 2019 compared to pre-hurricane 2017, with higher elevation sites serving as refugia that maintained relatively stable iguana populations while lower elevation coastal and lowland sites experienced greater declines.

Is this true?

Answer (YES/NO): NO